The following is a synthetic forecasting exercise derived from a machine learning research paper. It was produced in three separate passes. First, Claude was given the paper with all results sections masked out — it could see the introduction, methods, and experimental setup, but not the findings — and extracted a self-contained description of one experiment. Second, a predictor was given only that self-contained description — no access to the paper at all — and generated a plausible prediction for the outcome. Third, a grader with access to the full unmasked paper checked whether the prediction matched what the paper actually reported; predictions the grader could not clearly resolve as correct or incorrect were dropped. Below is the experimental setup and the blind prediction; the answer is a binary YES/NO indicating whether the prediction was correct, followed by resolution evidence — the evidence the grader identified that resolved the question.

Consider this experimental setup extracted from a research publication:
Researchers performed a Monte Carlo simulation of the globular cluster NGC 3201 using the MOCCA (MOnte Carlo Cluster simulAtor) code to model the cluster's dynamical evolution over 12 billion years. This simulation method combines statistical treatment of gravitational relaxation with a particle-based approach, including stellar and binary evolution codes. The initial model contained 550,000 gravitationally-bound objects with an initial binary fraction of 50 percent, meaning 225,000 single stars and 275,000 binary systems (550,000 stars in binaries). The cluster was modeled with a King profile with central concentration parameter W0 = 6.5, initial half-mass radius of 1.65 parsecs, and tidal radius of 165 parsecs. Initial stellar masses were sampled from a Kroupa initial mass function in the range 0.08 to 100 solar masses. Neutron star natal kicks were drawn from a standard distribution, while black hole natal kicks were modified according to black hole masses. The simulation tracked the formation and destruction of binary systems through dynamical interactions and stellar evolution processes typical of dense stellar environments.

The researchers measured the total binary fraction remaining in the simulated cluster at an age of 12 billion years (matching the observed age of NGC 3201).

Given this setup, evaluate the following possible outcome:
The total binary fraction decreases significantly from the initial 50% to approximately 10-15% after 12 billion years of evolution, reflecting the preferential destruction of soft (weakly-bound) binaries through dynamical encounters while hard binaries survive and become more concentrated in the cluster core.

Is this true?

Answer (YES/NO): NO